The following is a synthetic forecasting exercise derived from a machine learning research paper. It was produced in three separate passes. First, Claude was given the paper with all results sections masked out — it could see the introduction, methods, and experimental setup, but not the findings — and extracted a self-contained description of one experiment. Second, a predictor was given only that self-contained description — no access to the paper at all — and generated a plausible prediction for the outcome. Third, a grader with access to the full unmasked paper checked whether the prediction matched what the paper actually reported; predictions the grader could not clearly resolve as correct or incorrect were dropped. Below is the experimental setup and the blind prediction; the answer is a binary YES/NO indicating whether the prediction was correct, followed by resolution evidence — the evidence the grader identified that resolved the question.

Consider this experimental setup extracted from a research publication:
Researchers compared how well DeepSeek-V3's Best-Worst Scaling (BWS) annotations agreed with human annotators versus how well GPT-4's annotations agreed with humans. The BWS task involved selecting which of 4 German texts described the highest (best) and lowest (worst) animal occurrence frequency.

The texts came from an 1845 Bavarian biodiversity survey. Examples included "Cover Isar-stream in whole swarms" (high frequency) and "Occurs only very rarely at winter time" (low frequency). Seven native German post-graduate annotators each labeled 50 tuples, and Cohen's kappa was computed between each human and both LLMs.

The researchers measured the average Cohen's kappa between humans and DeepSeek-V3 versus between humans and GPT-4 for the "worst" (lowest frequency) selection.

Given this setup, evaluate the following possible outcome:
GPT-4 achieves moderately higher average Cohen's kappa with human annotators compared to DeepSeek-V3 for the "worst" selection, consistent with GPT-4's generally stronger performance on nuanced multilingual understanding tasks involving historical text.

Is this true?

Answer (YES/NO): NO